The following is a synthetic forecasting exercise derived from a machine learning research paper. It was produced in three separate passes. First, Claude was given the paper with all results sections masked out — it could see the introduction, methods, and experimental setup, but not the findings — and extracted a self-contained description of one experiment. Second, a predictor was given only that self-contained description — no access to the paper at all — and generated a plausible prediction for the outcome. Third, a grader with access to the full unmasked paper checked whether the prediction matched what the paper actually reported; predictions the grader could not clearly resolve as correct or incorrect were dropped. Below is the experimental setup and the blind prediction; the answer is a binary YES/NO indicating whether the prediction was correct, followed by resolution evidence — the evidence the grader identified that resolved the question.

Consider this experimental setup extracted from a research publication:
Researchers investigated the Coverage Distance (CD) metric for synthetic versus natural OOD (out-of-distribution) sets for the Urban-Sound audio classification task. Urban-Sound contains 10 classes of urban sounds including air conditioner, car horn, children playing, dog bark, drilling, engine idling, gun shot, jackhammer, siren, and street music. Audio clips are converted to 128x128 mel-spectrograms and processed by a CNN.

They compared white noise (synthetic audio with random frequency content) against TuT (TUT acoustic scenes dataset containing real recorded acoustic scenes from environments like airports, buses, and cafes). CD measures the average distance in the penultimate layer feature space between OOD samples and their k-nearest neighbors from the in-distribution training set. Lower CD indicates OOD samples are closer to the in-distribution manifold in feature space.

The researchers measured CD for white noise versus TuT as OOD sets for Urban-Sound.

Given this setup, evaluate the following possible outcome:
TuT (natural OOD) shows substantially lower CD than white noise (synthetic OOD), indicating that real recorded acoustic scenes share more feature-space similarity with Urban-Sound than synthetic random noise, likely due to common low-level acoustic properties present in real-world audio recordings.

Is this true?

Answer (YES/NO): YES